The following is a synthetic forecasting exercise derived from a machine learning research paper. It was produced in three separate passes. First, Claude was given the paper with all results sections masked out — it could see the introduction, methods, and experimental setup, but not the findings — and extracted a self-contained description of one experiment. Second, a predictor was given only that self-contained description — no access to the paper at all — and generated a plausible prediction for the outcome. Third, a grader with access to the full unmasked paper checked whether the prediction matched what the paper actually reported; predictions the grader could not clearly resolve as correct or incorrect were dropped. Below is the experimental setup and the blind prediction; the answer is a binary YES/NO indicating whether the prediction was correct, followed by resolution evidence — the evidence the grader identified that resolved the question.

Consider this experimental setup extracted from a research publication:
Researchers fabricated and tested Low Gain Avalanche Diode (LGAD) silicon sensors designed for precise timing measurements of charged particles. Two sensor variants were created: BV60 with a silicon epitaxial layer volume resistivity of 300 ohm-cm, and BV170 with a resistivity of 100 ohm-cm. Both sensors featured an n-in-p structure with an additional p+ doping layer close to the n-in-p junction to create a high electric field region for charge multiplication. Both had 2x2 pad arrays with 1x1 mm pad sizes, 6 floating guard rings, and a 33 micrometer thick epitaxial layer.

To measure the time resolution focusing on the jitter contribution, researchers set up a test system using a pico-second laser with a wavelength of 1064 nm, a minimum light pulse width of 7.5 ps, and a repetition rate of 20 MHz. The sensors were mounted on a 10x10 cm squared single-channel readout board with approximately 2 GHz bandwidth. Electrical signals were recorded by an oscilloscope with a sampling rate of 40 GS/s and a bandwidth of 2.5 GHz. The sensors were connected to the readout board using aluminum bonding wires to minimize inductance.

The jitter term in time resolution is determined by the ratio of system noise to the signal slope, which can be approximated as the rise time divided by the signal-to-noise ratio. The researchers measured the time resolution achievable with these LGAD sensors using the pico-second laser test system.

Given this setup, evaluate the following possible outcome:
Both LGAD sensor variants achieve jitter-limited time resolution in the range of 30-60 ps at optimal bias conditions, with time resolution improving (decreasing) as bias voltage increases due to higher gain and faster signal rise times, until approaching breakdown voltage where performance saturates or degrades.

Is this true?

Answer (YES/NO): NO